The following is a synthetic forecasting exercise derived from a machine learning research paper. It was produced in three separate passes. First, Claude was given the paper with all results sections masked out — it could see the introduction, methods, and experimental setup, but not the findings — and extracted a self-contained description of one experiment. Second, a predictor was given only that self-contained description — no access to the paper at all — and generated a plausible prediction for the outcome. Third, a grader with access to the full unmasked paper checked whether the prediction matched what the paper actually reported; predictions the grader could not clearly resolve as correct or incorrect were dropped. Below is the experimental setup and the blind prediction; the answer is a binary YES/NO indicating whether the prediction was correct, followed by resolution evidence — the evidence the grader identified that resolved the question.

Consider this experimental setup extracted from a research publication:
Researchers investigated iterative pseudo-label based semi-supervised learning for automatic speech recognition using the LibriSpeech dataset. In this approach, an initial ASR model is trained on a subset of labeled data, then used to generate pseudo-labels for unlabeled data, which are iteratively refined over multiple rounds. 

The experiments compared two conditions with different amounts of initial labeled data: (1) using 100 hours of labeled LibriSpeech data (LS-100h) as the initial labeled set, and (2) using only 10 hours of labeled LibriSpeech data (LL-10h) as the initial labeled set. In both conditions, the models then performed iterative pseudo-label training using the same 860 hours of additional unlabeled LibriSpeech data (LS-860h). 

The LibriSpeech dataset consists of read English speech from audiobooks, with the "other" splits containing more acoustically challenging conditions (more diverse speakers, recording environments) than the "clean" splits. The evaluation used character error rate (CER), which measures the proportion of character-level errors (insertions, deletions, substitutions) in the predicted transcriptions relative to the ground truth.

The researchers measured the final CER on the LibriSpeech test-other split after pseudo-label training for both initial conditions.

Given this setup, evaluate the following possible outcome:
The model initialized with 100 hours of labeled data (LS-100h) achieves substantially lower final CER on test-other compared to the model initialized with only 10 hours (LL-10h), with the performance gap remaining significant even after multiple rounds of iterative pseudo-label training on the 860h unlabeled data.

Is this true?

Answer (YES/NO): YES